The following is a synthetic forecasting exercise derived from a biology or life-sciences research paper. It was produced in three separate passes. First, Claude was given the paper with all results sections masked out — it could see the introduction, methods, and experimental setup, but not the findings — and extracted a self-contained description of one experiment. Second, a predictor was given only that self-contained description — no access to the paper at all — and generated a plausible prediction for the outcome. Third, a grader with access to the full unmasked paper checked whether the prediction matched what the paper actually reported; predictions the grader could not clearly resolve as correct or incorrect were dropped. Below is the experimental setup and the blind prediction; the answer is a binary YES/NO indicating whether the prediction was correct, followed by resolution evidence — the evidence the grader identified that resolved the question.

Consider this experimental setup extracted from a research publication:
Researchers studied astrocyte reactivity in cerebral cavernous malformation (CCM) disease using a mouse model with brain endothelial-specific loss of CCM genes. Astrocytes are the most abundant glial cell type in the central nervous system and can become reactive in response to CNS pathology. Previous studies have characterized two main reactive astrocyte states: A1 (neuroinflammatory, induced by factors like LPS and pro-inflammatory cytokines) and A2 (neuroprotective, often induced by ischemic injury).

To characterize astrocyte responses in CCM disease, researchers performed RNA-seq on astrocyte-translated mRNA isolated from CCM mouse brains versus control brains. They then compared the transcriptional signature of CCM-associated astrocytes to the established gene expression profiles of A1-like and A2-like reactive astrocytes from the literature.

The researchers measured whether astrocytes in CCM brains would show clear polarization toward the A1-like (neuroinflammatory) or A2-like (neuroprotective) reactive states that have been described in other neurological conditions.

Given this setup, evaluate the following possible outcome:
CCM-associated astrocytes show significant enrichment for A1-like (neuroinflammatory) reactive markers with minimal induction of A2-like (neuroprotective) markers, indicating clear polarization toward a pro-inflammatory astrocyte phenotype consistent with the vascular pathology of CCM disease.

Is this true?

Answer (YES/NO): NO